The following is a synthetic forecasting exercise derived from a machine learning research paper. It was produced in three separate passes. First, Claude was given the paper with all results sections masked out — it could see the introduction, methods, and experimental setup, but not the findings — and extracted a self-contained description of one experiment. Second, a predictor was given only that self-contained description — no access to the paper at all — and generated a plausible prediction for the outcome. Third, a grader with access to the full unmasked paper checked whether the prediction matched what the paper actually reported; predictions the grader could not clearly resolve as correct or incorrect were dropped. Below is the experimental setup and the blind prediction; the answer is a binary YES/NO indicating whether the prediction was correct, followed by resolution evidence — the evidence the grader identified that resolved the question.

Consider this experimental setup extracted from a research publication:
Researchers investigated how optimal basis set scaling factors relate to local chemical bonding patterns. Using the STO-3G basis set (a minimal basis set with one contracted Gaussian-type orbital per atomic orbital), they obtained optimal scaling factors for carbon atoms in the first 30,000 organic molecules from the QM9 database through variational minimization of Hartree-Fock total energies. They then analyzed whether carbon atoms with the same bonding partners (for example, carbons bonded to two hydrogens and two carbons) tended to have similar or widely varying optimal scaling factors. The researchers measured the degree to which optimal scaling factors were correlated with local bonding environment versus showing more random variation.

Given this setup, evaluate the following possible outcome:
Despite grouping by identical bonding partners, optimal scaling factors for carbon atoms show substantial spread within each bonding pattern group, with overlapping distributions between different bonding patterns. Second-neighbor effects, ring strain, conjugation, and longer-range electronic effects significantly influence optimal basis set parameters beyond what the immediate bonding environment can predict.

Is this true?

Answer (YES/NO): NO